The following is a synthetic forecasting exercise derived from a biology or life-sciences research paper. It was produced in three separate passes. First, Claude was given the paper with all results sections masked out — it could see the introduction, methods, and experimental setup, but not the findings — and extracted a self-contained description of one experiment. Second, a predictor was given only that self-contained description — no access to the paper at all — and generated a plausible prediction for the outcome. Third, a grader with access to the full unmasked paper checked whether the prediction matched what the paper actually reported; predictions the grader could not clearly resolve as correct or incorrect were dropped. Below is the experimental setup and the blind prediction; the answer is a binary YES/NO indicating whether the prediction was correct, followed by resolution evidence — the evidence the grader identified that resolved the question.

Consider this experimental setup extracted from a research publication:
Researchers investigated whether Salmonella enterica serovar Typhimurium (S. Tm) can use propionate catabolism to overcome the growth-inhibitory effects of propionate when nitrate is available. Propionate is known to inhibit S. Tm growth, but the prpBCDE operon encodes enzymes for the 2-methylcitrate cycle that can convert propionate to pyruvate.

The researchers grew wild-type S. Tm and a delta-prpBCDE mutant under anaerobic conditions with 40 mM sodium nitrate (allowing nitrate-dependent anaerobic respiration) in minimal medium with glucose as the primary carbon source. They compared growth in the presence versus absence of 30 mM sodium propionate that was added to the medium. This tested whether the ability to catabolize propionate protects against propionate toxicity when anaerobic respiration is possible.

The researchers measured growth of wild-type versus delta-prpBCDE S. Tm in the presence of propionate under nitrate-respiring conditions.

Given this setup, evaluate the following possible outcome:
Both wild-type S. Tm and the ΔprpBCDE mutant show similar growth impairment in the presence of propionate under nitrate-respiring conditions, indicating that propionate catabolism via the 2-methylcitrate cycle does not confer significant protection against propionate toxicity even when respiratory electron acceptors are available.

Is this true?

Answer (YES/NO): NO